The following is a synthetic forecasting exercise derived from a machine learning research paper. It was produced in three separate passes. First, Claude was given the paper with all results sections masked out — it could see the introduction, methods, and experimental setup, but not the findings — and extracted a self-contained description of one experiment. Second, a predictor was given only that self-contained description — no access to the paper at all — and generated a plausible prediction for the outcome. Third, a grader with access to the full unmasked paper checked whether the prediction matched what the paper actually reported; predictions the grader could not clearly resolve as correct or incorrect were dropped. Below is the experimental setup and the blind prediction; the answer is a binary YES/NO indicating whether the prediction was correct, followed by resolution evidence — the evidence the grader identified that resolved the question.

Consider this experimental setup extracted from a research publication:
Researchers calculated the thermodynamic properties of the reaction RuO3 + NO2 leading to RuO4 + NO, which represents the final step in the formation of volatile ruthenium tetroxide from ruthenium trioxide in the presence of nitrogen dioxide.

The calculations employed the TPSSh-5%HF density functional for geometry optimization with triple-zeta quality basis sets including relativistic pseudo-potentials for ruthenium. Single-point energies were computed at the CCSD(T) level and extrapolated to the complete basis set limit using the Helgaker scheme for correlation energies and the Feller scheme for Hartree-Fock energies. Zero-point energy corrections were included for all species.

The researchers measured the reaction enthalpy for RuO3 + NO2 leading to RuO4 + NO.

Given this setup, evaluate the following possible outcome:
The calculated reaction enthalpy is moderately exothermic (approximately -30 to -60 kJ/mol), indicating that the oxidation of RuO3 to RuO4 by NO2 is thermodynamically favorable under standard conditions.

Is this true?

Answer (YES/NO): NO